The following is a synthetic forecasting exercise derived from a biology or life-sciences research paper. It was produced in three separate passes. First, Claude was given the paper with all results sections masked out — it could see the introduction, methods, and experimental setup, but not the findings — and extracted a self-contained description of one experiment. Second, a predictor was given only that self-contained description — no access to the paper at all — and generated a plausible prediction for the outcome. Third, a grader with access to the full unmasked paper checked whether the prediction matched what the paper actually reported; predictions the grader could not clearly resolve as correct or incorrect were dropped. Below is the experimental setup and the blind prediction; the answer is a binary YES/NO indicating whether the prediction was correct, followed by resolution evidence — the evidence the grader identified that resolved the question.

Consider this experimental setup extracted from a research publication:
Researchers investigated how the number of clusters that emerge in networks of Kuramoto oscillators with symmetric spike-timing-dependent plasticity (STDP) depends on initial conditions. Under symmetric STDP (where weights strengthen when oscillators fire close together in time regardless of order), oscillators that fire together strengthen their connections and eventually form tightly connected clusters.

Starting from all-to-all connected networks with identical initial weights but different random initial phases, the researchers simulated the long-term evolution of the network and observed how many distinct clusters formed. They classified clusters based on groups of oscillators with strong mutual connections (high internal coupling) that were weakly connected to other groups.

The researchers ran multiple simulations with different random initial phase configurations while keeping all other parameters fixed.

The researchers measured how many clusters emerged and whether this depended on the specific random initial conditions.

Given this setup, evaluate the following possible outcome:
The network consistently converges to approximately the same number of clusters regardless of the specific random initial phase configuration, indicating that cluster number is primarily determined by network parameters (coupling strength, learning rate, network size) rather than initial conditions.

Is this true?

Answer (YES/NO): NO